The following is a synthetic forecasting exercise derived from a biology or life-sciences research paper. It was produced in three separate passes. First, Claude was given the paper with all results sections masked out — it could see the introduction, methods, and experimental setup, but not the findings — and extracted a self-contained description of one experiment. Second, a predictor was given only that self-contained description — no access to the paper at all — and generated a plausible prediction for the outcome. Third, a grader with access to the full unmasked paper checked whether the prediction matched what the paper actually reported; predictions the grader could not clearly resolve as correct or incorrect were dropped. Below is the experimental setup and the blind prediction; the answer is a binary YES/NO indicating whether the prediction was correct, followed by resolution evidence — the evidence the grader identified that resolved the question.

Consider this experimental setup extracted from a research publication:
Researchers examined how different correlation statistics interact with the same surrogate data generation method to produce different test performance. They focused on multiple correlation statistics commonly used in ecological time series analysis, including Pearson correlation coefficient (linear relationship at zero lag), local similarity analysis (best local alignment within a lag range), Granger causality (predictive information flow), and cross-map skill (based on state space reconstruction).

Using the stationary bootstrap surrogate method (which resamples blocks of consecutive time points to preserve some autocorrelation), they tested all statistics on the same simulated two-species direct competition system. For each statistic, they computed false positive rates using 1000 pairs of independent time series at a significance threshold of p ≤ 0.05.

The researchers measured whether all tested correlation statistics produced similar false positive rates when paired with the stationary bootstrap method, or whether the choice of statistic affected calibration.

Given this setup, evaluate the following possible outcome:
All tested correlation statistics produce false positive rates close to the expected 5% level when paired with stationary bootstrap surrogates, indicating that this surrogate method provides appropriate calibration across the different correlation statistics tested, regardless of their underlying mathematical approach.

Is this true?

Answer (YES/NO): NO